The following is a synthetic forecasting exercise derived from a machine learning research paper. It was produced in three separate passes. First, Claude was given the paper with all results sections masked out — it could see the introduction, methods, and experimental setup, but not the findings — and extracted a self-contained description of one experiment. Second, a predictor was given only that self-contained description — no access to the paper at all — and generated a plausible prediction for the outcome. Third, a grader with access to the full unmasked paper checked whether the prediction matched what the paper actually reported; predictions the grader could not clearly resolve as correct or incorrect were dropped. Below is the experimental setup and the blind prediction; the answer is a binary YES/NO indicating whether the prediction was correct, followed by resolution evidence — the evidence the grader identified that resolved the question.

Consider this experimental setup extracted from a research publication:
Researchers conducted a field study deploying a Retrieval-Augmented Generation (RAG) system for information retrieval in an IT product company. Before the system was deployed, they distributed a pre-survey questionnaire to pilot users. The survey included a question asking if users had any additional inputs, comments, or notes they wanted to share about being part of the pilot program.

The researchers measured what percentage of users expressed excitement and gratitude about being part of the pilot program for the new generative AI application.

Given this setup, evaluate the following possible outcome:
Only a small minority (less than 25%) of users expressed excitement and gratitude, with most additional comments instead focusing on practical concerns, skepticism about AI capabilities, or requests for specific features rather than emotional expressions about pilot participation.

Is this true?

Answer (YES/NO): NO